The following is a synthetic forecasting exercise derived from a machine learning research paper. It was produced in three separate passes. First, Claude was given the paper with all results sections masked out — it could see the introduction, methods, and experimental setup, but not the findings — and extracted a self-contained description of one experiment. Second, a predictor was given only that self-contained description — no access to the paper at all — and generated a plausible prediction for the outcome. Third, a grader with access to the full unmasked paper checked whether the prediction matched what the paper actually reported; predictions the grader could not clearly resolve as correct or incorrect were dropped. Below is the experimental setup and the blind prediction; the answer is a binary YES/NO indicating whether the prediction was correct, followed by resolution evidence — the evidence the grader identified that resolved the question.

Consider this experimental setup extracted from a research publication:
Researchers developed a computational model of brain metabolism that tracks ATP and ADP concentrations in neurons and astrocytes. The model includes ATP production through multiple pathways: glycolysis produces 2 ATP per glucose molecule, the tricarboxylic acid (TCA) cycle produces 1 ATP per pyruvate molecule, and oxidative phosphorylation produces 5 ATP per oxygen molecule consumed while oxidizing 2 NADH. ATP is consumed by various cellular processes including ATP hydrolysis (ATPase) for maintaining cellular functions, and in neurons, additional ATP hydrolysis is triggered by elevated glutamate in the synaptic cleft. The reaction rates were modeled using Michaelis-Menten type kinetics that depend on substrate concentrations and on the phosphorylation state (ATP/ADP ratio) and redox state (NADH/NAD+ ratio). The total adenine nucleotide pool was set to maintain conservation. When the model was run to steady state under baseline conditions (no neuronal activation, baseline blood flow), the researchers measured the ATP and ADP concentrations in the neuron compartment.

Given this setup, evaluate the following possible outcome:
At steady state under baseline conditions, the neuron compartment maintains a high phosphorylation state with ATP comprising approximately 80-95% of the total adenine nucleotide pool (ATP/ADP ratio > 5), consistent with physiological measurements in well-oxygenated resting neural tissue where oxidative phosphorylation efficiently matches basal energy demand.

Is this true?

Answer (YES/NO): NO